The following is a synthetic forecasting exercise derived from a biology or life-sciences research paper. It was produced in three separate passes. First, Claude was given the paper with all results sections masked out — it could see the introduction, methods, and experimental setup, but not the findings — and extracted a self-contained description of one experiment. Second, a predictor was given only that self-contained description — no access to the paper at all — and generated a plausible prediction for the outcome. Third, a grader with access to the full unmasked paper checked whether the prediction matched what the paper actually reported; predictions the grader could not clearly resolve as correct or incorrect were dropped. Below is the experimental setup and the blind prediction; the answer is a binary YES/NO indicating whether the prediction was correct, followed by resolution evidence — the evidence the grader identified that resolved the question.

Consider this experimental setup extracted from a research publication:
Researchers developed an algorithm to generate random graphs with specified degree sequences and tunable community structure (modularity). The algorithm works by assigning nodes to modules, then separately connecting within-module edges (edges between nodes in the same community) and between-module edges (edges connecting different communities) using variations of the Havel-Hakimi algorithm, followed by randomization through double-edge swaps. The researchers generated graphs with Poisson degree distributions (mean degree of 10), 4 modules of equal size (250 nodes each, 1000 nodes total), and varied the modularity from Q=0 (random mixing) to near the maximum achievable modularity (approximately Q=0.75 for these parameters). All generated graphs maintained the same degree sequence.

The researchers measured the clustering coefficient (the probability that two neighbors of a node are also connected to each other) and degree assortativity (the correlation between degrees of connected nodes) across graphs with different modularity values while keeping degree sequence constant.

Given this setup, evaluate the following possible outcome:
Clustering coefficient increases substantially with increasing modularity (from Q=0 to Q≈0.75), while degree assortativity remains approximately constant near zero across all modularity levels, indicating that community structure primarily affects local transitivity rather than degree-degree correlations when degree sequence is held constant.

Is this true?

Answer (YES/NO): NO